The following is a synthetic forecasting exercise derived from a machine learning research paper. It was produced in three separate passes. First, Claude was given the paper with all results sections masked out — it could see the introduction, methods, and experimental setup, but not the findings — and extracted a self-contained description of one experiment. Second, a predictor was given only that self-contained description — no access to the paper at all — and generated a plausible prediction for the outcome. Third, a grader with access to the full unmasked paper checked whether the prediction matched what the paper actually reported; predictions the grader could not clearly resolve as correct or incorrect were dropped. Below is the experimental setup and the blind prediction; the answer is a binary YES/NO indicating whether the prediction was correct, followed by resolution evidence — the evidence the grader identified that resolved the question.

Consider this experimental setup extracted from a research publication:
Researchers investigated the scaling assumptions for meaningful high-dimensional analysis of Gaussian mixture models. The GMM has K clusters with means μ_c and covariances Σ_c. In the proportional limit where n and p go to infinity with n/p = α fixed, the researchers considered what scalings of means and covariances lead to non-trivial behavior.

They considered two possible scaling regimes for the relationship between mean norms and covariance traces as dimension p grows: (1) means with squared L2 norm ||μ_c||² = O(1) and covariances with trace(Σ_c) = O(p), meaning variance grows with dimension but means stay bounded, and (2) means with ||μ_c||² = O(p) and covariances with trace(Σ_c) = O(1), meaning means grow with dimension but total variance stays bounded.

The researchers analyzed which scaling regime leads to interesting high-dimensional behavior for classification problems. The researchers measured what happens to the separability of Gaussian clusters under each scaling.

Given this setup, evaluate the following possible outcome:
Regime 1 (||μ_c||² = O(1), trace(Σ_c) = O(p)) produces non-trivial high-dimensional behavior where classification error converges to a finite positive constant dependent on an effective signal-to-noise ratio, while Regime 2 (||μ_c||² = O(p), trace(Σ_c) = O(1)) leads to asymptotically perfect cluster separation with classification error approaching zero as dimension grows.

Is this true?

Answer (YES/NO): YES